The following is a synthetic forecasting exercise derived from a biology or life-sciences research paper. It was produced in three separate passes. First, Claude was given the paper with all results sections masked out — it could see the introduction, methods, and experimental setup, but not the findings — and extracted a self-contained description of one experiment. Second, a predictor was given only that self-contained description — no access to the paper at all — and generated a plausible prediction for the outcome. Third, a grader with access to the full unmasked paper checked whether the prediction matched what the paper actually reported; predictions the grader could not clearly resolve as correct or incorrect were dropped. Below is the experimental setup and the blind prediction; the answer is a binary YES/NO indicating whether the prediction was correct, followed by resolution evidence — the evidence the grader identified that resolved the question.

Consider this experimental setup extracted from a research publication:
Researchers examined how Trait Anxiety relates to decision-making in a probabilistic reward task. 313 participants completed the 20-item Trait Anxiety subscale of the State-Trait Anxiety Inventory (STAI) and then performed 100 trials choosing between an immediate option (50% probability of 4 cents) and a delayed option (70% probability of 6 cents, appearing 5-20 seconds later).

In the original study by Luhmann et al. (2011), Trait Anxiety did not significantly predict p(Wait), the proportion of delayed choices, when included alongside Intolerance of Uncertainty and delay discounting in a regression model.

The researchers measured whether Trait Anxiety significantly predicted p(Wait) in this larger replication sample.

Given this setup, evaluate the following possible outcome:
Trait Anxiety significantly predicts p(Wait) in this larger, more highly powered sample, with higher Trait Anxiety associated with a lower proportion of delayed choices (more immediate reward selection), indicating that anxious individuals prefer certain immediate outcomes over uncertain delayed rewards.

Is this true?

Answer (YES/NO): NO